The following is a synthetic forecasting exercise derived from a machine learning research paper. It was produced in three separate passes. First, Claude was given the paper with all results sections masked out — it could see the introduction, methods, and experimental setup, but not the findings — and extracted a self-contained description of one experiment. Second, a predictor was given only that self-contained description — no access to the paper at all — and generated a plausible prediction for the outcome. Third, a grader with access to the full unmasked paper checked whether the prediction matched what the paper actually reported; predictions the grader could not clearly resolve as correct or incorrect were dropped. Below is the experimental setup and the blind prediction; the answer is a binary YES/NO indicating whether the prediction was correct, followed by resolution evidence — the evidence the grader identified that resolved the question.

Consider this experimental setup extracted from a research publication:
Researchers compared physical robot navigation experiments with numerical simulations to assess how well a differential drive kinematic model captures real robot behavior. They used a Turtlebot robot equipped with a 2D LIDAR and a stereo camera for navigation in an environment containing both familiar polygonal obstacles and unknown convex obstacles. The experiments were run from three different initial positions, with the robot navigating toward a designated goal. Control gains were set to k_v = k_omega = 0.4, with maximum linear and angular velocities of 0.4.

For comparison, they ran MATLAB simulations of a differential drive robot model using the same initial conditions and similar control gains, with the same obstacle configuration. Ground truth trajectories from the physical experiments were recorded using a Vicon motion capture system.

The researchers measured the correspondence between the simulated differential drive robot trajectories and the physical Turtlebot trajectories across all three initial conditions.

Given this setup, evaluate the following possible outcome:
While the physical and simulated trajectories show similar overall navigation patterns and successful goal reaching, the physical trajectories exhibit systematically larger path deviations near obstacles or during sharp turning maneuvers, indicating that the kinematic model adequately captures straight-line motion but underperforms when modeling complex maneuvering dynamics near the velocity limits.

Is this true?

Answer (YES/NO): NO